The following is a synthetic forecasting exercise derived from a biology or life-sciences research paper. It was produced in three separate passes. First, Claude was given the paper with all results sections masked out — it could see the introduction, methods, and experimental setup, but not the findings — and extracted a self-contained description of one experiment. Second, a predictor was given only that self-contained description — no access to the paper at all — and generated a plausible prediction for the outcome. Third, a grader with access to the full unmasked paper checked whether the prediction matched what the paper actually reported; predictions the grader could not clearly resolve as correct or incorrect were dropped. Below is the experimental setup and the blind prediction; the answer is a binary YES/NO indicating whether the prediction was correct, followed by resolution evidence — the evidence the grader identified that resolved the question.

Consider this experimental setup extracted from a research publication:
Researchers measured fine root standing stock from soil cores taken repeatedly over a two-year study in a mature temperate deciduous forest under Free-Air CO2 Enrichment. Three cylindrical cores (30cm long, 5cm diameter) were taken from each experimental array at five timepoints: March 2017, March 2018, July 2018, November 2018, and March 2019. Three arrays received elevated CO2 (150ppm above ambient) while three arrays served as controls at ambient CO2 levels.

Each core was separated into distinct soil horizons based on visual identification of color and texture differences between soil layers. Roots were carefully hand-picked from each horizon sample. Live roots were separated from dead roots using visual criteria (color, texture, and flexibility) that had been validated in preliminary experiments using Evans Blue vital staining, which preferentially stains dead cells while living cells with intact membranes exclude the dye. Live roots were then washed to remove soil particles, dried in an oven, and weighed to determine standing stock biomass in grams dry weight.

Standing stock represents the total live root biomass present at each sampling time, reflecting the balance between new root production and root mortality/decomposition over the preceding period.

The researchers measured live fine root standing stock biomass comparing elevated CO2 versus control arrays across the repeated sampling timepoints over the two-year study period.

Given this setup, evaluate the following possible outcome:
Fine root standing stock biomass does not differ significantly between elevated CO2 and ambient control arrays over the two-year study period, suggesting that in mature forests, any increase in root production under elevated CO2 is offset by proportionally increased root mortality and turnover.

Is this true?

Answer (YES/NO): NO